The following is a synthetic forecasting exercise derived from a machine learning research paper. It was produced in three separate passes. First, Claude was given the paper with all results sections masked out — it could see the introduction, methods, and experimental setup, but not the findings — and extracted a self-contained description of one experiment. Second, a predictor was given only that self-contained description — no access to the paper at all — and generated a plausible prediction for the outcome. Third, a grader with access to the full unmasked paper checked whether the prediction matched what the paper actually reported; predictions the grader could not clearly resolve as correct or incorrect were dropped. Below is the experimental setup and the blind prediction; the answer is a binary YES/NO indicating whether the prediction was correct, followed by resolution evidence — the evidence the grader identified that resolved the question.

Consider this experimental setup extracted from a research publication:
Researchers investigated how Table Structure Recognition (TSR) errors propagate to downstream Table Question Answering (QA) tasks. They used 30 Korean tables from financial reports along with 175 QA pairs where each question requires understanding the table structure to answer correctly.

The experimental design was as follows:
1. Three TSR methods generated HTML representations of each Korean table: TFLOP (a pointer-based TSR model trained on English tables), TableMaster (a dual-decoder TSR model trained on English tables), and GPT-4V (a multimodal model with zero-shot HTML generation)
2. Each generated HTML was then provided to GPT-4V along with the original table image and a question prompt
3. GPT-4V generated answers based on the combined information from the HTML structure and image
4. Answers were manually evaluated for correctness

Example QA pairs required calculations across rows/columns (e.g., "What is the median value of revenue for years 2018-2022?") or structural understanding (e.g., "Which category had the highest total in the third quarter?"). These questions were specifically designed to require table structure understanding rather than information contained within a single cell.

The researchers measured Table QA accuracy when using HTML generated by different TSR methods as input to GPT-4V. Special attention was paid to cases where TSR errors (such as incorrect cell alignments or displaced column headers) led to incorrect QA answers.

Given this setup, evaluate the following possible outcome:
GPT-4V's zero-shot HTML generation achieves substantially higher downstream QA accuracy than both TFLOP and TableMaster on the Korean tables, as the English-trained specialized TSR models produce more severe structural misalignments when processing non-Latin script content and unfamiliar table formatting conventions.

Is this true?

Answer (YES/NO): NO